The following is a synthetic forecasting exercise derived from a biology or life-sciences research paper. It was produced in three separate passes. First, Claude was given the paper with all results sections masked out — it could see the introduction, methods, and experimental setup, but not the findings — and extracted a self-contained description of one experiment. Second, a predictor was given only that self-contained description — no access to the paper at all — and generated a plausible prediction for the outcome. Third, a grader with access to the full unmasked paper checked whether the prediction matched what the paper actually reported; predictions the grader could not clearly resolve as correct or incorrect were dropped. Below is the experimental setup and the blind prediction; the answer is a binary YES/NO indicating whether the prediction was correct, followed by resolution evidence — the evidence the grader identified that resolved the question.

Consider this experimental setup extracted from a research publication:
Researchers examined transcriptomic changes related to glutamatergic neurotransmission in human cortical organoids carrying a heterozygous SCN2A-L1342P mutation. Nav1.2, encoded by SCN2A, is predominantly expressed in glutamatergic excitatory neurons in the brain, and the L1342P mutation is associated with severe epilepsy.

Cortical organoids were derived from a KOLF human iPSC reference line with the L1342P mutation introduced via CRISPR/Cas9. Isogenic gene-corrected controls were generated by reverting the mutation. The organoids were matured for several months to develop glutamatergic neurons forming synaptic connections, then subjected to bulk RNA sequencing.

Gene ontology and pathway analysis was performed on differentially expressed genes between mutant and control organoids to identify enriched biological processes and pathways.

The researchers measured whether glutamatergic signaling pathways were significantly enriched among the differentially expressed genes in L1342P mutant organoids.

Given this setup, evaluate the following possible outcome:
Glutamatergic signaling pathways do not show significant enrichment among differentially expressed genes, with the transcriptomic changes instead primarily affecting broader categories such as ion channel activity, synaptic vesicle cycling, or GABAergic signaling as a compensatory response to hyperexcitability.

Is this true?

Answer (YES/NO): NO